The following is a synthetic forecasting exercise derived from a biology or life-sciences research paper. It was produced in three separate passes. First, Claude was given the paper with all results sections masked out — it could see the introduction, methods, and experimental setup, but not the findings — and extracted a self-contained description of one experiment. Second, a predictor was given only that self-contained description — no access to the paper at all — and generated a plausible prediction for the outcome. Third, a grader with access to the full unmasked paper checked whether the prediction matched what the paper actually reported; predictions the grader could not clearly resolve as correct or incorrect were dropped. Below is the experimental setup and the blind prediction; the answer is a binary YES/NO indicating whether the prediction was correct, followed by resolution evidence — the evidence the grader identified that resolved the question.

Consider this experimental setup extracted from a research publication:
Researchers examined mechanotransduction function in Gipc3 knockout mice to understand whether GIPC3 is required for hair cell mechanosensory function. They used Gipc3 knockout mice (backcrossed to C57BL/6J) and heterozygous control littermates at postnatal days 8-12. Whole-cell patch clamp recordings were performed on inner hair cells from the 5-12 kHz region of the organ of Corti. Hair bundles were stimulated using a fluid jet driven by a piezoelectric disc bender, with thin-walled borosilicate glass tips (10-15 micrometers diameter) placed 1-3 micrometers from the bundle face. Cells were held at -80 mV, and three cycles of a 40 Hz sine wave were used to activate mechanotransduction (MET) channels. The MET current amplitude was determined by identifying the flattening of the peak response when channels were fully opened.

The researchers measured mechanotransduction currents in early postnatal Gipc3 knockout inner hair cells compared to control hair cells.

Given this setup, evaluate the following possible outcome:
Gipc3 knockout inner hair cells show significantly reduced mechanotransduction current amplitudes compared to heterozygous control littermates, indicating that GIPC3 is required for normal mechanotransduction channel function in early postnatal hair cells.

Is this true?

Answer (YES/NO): NO